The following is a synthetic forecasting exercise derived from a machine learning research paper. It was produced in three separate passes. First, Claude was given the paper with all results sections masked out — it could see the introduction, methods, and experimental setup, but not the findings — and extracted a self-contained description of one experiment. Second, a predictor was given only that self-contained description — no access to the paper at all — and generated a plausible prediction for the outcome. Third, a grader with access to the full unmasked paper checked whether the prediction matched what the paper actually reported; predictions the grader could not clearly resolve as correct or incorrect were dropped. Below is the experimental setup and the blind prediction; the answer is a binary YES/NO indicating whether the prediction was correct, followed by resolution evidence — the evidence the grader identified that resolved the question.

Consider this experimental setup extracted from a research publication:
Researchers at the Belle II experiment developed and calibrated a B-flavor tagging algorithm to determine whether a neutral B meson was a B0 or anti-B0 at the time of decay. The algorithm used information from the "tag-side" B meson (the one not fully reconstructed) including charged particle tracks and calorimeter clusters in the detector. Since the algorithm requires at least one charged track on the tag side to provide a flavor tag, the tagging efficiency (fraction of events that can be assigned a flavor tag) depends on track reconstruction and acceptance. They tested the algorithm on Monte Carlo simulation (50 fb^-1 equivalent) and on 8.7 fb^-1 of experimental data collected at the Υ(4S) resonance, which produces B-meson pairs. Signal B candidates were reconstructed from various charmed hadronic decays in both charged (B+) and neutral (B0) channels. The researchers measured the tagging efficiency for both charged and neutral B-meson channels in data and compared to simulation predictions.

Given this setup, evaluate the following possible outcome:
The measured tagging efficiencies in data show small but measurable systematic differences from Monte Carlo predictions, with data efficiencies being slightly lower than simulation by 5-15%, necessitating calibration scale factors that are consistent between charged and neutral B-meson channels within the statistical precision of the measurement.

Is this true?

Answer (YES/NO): NO